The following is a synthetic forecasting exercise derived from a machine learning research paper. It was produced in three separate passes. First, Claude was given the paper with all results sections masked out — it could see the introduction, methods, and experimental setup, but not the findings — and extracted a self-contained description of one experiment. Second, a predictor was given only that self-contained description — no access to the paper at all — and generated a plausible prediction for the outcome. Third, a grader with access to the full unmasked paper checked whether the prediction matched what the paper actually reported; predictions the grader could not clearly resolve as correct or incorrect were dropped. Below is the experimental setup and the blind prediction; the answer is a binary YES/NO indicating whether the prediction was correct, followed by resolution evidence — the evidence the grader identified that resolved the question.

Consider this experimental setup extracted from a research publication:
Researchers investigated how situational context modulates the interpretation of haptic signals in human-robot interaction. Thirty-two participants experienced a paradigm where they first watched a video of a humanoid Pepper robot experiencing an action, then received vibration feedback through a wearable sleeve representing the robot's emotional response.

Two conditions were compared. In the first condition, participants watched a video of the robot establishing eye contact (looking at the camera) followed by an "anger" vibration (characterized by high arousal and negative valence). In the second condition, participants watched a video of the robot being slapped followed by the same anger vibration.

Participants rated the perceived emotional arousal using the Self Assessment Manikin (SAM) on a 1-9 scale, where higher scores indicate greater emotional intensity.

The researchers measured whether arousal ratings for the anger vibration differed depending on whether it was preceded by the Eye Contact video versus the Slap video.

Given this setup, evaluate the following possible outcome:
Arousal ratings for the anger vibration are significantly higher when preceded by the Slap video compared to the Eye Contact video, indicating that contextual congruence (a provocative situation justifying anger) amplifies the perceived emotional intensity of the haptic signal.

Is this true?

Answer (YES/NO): YES